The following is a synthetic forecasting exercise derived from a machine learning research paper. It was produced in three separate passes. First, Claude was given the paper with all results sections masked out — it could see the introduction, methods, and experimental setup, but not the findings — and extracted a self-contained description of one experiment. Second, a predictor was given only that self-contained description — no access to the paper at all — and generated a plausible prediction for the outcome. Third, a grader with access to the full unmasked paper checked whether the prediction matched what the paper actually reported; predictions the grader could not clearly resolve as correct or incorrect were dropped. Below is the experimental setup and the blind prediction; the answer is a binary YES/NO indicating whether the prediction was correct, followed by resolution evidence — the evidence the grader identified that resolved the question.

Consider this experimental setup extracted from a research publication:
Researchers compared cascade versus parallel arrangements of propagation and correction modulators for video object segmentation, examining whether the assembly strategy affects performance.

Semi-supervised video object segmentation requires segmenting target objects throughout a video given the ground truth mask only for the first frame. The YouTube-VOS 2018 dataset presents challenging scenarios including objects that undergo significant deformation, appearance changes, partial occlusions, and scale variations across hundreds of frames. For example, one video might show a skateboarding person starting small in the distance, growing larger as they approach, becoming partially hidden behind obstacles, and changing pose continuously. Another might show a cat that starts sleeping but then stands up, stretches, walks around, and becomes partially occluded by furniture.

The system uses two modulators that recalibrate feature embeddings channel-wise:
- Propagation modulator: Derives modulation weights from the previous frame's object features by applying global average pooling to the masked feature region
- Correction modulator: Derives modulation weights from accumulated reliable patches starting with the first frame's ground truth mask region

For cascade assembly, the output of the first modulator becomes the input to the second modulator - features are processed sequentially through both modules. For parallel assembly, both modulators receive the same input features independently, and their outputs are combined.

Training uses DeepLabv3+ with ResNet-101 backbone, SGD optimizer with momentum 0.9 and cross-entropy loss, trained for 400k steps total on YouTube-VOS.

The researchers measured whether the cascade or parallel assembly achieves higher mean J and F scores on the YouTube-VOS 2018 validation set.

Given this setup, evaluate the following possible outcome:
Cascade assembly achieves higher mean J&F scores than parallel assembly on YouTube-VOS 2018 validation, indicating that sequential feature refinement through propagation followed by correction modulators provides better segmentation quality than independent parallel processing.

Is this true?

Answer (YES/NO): YES